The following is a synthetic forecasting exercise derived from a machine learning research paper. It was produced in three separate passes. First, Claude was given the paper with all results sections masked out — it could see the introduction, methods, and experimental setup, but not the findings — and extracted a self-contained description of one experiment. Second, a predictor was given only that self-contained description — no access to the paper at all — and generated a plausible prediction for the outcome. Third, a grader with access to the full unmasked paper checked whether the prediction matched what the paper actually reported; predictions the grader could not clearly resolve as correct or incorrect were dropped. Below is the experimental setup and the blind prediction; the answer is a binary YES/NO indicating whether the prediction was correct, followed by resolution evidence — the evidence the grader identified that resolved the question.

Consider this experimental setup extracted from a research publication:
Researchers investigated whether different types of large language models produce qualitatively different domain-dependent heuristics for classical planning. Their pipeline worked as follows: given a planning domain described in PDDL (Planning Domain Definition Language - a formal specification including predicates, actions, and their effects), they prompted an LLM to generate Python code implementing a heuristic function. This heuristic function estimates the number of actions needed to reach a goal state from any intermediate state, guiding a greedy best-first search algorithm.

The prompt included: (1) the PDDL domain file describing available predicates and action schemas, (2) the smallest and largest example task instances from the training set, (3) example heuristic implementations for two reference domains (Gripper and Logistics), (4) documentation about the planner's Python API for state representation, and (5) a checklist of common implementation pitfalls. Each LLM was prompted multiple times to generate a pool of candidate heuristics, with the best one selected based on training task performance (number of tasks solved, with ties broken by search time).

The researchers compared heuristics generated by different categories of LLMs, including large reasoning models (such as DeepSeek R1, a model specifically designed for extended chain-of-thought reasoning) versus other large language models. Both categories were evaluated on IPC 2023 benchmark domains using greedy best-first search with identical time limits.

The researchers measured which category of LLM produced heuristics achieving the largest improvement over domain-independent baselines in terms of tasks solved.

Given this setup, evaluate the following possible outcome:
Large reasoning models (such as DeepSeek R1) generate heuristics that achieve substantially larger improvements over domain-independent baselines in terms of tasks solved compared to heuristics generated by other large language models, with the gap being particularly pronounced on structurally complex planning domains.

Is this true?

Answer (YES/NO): YES